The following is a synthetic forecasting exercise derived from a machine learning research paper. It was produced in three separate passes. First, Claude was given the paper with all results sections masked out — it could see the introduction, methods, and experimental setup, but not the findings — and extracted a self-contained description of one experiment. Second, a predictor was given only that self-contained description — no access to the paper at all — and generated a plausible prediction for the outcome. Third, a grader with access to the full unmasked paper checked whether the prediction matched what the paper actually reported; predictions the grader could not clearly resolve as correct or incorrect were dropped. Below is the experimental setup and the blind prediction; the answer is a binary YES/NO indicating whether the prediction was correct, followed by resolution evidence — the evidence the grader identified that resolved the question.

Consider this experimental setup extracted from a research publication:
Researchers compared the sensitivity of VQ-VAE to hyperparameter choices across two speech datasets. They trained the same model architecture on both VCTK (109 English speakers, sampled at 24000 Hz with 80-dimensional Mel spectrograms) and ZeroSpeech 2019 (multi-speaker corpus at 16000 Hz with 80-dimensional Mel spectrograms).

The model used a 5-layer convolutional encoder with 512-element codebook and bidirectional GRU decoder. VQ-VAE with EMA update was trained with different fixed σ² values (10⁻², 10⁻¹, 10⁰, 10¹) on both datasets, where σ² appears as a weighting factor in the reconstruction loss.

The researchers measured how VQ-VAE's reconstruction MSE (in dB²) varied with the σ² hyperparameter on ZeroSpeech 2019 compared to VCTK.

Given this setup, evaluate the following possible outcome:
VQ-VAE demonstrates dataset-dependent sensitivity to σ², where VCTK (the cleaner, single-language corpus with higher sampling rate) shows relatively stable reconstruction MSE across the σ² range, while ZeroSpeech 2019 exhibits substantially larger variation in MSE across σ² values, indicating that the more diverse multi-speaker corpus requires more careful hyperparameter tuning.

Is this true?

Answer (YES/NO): YES